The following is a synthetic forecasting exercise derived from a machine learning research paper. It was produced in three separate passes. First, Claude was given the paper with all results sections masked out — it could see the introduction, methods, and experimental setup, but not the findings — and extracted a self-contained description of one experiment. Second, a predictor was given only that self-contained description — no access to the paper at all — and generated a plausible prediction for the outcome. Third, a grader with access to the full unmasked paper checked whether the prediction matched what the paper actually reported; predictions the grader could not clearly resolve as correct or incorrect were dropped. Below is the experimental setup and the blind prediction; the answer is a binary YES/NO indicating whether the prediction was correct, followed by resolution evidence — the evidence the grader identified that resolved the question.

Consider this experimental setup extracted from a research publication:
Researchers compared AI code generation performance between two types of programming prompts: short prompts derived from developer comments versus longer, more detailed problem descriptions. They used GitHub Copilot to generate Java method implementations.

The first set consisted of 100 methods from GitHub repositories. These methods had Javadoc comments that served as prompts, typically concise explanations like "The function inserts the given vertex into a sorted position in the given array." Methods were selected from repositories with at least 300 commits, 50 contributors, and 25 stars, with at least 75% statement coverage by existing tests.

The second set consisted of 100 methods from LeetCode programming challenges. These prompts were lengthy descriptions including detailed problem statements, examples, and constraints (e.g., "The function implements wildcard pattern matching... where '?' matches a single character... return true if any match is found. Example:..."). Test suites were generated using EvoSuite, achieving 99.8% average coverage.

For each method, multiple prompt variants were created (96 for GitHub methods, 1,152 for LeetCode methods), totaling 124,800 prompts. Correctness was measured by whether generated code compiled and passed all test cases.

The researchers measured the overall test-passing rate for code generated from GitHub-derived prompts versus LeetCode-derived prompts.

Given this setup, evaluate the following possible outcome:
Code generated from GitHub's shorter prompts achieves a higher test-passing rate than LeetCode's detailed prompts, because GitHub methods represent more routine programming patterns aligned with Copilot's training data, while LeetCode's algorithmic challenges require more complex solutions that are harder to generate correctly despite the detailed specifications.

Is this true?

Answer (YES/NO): YES